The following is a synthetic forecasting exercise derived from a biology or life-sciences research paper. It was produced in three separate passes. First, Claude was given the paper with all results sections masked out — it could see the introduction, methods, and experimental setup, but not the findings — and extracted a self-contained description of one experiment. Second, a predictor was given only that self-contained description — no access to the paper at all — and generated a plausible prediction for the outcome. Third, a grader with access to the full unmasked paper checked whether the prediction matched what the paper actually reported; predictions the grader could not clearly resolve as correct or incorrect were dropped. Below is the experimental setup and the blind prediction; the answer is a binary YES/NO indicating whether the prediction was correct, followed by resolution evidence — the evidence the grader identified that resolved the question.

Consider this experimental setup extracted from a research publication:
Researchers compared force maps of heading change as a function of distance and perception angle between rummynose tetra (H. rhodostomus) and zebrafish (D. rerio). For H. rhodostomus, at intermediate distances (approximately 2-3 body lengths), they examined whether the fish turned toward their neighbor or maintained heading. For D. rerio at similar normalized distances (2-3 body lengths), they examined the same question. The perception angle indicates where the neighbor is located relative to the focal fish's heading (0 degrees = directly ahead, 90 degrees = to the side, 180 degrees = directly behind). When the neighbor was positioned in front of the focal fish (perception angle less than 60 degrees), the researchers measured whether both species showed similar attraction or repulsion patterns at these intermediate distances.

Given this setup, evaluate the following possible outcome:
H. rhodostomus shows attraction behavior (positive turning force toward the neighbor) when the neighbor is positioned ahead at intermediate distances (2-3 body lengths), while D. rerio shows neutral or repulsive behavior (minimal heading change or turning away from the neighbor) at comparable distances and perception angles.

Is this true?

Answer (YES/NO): YES